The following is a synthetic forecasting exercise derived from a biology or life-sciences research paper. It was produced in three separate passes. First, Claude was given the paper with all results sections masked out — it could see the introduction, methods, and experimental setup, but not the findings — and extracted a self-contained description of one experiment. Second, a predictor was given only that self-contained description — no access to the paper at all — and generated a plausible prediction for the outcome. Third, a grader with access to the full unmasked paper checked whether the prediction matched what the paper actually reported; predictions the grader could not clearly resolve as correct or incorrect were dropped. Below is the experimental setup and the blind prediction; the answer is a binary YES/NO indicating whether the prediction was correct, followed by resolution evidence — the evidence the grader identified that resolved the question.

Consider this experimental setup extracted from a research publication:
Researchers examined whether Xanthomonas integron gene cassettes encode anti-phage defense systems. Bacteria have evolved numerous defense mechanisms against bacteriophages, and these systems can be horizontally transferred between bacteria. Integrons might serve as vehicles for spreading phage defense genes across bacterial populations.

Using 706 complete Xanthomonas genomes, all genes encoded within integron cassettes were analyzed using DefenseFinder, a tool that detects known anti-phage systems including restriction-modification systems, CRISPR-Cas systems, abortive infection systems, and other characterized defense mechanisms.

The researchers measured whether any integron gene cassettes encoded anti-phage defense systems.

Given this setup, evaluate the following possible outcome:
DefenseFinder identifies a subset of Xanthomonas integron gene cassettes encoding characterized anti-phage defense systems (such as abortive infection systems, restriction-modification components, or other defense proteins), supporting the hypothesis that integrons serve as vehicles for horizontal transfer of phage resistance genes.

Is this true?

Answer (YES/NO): YES